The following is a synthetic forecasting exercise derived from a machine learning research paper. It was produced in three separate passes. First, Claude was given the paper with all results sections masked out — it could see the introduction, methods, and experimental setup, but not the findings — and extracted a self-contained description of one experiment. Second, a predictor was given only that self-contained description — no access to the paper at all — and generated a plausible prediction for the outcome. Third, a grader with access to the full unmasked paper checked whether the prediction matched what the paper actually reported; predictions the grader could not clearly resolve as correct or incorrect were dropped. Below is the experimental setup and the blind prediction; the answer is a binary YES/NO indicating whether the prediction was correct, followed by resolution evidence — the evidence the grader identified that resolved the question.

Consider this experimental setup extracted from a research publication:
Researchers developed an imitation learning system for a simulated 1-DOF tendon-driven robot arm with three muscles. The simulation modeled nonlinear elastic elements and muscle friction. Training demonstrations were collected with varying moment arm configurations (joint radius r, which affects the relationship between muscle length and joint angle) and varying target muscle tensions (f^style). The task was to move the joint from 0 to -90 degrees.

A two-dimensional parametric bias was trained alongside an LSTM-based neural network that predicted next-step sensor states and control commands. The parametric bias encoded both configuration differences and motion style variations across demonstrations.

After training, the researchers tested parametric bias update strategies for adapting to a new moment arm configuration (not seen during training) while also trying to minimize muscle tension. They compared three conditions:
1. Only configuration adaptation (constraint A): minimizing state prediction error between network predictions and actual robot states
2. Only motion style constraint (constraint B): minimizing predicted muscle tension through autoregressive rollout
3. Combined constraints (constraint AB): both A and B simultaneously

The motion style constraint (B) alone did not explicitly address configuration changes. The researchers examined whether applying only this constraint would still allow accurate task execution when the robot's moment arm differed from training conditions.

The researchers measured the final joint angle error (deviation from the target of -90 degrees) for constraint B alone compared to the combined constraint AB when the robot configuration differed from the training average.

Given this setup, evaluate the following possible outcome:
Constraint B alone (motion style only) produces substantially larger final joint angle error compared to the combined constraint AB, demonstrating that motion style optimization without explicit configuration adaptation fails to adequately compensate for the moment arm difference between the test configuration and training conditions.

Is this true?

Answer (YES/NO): YES